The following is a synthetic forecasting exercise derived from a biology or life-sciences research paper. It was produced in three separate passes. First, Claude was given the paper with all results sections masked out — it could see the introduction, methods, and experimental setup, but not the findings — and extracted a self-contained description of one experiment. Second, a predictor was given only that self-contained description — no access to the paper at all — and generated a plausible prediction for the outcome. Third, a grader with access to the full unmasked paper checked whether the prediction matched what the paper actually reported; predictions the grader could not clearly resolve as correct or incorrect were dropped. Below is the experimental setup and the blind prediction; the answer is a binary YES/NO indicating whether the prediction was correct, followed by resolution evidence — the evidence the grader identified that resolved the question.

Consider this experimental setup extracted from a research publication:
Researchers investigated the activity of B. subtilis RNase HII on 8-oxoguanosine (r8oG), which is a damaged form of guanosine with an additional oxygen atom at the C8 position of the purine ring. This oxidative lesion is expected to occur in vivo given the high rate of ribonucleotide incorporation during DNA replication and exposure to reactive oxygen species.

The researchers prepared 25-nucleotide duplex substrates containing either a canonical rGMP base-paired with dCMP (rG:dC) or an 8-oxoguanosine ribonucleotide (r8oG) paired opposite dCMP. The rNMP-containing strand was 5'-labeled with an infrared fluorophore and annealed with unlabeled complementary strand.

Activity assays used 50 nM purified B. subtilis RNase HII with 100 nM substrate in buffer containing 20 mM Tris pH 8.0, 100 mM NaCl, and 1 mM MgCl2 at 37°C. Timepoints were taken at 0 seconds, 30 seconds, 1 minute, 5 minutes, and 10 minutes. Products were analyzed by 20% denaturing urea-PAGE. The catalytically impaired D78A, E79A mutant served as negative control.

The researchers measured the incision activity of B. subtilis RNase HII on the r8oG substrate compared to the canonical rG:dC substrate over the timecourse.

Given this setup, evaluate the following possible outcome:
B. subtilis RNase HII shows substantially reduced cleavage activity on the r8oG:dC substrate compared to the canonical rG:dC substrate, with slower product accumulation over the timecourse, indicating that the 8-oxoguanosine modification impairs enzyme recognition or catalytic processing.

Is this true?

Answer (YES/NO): NO